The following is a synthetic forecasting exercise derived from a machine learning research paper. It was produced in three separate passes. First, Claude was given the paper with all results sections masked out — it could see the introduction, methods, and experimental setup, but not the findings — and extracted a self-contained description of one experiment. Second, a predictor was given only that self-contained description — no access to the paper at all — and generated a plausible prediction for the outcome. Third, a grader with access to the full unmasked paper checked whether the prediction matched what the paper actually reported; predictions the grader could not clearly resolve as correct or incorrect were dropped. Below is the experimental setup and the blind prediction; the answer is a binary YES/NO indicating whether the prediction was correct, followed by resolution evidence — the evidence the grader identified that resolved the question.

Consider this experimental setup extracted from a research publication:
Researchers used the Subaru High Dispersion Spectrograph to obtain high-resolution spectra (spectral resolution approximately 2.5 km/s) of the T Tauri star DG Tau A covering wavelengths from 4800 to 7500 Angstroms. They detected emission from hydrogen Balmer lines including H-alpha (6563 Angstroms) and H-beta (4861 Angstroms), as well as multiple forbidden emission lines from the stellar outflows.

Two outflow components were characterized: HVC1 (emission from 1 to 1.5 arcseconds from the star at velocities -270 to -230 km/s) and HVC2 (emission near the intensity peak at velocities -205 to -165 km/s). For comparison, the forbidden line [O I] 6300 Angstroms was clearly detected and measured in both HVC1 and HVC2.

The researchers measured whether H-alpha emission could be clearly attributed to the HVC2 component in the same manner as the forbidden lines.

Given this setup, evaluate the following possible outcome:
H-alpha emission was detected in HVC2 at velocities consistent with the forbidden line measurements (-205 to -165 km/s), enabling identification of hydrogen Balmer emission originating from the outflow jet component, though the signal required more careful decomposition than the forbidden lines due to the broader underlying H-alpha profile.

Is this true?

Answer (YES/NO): NO